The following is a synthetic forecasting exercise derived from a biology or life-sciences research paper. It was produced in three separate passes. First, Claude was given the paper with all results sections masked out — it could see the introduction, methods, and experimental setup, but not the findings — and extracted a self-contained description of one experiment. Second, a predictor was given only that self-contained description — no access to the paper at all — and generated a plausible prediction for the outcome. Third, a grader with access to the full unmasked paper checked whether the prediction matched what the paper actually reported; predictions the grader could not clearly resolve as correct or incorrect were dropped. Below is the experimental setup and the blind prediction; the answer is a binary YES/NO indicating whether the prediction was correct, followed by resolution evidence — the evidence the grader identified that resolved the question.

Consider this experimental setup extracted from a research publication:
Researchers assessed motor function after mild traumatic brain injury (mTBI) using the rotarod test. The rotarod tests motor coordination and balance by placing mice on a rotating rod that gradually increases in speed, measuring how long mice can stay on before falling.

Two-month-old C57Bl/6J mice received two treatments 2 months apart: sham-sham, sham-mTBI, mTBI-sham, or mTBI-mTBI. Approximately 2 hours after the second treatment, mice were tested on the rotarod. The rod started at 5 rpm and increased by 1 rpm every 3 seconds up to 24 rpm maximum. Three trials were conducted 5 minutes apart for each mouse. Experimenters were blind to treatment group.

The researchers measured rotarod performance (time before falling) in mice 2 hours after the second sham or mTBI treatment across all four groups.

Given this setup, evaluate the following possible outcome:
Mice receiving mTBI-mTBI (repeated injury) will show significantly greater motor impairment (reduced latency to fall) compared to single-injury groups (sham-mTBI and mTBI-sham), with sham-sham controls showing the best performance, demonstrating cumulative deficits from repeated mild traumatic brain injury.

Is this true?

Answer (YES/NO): NO